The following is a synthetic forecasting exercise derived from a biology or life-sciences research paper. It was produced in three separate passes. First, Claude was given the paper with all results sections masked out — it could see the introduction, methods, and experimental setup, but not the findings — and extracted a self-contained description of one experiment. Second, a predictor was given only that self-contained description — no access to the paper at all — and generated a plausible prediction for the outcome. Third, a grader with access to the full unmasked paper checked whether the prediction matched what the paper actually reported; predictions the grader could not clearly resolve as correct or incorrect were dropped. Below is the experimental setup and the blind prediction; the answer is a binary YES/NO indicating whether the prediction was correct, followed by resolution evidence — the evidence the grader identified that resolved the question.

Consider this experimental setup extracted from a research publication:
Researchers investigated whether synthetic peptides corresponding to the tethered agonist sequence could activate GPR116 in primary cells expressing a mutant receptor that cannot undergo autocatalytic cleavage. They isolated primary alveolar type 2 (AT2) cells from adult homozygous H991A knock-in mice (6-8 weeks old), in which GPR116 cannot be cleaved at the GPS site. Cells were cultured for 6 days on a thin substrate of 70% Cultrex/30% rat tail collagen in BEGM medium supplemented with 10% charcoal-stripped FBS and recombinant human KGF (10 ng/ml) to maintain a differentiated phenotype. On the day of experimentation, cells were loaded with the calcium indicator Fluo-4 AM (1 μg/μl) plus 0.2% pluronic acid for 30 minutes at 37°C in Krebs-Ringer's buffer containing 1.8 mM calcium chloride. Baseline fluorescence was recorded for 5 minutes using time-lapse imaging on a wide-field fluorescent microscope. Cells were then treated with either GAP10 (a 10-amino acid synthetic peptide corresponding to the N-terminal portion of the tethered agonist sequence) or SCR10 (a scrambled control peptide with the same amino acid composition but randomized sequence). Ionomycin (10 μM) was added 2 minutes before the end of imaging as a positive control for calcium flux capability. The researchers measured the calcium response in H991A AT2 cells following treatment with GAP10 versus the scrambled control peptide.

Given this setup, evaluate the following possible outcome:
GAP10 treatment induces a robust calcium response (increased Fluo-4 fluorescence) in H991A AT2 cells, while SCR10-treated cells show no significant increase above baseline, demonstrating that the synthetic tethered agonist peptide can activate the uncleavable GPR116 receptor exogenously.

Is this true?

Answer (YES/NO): YES